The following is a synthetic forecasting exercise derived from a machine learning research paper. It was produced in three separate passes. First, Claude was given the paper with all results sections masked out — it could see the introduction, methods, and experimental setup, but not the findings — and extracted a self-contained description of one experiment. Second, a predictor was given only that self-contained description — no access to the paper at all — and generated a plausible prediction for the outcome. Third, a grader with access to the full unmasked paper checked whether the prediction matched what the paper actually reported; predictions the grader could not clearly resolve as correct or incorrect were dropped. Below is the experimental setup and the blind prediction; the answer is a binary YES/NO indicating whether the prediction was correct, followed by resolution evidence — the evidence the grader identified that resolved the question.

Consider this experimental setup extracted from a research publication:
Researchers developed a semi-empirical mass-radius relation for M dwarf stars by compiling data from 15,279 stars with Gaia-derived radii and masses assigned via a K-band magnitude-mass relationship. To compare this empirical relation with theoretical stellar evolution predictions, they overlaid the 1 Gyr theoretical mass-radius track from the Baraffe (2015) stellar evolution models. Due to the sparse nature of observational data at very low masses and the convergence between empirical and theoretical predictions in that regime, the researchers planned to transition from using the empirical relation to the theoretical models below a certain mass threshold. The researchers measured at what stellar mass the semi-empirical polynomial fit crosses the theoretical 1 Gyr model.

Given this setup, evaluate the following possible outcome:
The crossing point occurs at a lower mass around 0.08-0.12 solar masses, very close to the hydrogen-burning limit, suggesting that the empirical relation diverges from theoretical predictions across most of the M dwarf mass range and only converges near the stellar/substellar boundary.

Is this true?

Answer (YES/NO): NO